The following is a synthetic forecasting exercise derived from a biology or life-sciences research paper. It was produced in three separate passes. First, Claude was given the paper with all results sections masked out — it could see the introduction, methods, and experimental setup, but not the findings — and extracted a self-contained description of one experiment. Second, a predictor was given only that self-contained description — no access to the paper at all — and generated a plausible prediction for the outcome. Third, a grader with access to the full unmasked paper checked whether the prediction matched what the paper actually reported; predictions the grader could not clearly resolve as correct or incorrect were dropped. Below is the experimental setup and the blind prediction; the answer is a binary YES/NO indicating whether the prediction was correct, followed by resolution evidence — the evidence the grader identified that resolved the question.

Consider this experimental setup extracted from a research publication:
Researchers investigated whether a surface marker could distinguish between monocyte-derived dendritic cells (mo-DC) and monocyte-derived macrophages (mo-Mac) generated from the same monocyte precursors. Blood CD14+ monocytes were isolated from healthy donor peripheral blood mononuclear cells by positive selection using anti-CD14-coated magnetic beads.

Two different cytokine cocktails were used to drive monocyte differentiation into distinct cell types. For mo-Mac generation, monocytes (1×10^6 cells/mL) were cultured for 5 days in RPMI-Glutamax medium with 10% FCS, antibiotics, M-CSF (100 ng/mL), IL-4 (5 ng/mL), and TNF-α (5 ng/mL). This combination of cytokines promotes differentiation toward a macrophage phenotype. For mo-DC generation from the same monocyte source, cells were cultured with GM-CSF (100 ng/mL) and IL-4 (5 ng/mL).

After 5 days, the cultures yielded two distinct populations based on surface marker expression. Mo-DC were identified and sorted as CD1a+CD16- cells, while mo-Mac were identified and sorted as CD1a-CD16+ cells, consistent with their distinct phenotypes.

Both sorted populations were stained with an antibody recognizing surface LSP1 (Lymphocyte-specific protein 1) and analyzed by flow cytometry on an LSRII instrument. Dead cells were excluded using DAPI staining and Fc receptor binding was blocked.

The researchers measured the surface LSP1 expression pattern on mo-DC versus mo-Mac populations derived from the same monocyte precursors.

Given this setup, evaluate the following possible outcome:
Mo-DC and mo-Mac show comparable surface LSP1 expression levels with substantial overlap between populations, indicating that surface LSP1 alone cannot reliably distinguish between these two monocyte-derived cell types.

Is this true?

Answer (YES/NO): NO